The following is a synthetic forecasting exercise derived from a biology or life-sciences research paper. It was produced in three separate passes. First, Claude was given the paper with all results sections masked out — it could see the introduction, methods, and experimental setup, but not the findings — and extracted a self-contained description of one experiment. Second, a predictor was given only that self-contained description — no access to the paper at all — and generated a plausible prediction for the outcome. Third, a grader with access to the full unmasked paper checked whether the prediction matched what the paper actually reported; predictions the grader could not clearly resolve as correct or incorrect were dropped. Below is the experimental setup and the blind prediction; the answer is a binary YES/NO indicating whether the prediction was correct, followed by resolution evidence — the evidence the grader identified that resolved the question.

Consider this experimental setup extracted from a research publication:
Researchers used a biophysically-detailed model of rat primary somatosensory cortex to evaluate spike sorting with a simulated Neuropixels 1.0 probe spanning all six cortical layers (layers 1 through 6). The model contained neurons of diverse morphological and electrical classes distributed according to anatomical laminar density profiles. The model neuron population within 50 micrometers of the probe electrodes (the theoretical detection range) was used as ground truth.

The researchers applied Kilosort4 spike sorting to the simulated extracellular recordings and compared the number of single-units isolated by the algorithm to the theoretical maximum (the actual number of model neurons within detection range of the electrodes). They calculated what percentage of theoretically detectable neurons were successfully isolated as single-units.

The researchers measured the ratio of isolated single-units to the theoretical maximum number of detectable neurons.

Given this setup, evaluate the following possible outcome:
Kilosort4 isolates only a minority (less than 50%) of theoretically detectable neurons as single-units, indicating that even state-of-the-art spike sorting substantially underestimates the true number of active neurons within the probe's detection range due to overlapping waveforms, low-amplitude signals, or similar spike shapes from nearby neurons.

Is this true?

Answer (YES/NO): YES